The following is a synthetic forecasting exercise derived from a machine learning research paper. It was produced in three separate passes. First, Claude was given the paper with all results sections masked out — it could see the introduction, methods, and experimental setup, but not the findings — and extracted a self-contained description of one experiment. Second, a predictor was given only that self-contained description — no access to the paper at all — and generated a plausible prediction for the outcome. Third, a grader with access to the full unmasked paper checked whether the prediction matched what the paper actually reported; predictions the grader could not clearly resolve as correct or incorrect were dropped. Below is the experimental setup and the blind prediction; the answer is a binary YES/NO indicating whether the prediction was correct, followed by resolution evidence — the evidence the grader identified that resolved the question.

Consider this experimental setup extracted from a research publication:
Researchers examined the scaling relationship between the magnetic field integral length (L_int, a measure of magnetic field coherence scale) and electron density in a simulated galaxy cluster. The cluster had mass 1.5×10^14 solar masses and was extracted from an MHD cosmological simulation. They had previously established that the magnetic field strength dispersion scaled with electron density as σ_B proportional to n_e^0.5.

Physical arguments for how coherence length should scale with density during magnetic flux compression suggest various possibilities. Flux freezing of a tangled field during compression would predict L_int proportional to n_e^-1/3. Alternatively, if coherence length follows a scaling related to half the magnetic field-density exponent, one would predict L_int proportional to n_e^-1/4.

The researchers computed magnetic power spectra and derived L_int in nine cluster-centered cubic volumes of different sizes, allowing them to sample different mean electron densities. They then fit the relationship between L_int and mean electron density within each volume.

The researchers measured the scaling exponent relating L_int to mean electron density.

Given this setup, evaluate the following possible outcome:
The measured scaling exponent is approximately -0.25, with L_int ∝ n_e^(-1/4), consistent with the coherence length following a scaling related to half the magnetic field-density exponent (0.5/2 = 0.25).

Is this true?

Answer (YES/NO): YES